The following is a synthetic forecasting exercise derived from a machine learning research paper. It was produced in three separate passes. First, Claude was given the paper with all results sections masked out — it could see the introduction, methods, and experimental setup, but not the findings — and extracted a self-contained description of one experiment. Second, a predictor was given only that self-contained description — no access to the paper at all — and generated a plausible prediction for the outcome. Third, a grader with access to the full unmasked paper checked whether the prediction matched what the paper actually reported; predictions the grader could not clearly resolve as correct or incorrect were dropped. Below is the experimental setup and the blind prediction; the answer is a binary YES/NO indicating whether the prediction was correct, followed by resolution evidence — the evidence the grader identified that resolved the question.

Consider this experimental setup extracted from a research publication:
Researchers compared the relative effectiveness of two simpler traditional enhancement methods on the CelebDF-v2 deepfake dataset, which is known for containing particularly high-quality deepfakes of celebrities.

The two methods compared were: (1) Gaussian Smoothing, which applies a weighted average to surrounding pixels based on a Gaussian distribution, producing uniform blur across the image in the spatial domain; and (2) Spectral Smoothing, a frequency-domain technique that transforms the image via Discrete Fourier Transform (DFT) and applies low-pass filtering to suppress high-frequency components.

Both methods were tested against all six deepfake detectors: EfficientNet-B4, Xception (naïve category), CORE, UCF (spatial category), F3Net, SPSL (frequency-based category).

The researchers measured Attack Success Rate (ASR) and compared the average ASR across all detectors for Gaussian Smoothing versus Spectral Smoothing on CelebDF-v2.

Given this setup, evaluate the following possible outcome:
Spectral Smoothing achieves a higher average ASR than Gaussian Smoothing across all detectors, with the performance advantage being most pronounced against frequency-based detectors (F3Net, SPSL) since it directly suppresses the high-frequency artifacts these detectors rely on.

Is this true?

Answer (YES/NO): NO